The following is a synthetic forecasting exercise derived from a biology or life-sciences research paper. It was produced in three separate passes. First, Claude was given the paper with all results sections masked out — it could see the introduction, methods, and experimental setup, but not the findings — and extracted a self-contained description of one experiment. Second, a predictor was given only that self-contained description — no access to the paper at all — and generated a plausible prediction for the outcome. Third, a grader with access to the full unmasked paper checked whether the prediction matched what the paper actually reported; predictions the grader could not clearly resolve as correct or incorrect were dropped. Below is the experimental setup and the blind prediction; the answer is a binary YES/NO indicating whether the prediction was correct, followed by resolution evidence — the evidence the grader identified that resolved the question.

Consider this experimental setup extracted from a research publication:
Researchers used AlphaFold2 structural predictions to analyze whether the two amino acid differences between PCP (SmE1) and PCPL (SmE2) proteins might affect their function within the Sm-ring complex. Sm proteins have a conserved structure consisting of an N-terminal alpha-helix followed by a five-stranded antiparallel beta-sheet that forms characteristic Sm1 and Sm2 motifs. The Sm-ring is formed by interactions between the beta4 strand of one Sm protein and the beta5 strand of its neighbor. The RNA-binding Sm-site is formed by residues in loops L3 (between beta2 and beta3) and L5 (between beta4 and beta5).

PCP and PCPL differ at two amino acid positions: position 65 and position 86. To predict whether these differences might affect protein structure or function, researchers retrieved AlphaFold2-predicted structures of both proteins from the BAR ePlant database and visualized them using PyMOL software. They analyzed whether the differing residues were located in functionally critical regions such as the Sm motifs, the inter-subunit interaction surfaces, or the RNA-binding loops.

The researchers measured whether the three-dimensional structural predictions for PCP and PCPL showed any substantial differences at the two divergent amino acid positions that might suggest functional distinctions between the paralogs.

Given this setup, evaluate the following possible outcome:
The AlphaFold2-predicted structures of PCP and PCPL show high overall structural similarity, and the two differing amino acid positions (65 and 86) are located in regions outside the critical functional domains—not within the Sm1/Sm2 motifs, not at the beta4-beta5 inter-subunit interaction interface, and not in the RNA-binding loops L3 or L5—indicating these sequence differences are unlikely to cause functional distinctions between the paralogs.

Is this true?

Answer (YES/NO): YES